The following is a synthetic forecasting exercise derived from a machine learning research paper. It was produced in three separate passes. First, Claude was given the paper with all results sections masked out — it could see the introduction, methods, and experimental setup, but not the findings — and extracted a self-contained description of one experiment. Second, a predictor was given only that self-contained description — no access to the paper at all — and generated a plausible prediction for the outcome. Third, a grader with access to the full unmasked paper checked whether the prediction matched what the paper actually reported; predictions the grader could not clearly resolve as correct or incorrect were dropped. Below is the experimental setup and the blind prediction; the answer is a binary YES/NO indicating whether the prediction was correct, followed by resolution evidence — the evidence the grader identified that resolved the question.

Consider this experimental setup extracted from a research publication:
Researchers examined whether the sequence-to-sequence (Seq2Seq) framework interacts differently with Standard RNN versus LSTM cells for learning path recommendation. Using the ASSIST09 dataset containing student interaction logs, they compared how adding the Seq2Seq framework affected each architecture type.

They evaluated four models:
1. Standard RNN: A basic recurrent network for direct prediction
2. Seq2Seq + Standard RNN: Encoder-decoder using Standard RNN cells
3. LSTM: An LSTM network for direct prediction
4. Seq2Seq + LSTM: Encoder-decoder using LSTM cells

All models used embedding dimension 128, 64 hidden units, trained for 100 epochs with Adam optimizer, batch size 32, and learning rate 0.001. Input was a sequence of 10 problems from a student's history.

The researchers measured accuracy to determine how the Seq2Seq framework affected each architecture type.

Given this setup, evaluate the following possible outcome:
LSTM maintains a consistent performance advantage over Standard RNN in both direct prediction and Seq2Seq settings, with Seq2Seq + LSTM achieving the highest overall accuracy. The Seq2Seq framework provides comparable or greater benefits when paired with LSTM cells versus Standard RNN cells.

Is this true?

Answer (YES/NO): YES